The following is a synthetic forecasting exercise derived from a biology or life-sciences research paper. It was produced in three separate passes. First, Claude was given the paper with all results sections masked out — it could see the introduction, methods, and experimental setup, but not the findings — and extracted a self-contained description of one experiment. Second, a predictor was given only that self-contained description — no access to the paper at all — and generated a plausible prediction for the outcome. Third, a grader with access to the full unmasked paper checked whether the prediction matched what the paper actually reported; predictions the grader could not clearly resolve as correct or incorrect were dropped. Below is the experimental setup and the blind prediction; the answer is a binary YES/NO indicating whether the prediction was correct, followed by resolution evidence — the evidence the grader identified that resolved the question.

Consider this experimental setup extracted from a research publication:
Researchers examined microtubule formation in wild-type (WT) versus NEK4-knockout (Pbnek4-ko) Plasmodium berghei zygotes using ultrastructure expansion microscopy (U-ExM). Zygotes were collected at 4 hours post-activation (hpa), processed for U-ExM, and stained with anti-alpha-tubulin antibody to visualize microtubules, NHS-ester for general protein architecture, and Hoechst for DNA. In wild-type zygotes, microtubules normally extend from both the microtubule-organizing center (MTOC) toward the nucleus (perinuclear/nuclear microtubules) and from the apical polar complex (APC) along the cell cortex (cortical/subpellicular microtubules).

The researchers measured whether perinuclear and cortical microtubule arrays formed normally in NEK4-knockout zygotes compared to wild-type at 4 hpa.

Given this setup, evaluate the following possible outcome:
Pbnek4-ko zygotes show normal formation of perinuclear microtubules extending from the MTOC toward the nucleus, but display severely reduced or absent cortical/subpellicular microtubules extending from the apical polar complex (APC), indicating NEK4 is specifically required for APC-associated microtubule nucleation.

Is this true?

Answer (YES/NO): NO